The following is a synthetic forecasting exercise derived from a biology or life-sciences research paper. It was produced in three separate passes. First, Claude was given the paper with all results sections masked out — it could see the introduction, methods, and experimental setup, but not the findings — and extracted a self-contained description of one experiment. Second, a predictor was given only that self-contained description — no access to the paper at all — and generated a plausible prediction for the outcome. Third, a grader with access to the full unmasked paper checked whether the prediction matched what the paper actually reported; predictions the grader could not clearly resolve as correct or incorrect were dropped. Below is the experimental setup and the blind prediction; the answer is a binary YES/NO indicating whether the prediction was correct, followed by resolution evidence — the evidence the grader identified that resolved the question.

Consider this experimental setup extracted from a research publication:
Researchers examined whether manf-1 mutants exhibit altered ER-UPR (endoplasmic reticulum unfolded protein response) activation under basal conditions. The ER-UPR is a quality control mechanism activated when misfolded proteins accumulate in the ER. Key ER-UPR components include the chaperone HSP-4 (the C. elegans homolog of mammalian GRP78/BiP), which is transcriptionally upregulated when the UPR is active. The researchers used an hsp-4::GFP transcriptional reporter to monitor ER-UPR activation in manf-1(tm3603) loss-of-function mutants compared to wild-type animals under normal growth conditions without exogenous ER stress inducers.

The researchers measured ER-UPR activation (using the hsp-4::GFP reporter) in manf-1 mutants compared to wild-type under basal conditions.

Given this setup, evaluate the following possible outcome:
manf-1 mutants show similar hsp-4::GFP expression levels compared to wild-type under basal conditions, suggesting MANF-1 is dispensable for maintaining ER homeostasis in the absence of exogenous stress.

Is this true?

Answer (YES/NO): NO